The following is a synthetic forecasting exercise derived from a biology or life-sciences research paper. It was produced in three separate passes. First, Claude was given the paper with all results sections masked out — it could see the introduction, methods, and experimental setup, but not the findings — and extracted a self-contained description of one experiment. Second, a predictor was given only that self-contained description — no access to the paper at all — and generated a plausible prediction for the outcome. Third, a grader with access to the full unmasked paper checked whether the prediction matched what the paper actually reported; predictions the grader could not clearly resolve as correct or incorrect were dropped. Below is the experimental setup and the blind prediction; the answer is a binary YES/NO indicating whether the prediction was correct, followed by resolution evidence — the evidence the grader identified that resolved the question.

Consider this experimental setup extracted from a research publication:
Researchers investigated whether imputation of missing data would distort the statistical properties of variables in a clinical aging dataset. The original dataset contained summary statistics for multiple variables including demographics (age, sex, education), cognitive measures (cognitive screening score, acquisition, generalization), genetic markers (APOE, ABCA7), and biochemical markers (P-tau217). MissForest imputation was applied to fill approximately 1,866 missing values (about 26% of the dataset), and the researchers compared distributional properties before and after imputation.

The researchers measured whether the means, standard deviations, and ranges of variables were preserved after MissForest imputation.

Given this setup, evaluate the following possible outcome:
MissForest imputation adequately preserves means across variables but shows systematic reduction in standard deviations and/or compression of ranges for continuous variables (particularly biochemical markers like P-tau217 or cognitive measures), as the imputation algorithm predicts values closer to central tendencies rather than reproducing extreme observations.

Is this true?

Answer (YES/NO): NO